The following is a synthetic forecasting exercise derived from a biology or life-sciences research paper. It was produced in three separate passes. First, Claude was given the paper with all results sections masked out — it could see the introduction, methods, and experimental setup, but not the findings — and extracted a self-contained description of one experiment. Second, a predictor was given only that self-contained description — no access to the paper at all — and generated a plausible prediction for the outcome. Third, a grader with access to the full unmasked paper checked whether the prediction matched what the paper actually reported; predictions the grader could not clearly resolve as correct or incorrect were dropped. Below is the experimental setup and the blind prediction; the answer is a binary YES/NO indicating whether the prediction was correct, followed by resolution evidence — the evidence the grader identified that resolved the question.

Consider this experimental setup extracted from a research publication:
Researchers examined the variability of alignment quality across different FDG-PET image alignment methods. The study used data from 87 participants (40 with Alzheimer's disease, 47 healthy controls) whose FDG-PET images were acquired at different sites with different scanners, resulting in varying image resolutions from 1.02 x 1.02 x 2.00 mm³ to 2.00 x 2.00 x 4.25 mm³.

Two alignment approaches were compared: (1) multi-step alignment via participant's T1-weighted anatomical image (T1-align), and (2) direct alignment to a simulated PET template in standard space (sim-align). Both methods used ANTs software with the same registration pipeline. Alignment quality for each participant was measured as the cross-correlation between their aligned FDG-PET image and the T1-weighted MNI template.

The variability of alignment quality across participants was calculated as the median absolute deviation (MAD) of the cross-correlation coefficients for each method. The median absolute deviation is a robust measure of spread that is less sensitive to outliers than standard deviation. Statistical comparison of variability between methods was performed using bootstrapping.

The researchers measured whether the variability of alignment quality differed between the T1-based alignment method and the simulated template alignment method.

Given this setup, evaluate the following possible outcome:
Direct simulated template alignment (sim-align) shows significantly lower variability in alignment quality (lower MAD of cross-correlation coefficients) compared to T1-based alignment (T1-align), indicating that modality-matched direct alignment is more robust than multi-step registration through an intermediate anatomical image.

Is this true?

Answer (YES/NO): NO